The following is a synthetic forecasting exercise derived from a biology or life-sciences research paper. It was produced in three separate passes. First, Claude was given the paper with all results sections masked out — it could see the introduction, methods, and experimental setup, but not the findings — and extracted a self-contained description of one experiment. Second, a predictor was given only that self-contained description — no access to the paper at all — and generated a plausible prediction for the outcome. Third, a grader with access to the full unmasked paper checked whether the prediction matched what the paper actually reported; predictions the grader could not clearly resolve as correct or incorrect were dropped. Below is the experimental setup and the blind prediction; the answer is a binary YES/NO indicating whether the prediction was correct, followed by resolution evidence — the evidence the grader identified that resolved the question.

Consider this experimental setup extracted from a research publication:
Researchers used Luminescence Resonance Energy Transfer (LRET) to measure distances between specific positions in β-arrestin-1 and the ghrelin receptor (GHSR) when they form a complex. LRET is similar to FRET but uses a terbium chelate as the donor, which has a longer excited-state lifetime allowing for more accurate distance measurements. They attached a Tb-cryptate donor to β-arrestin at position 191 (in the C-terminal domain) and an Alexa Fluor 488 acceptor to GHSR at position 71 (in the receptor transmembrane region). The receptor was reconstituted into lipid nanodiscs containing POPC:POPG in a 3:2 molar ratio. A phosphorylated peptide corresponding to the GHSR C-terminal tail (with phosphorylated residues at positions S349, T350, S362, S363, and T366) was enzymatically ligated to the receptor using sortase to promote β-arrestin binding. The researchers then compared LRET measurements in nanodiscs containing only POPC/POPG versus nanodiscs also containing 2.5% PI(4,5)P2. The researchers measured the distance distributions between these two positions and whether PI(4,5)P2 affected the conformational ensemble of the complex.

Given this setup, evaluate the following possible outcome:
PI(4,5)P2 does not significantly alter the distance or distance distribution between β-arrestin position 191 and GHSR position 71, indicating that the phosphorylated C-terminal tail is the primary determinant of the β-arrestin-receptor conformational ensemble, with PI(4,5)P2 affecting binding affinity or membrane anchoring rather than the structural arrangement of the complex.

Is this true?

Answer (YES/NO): NO